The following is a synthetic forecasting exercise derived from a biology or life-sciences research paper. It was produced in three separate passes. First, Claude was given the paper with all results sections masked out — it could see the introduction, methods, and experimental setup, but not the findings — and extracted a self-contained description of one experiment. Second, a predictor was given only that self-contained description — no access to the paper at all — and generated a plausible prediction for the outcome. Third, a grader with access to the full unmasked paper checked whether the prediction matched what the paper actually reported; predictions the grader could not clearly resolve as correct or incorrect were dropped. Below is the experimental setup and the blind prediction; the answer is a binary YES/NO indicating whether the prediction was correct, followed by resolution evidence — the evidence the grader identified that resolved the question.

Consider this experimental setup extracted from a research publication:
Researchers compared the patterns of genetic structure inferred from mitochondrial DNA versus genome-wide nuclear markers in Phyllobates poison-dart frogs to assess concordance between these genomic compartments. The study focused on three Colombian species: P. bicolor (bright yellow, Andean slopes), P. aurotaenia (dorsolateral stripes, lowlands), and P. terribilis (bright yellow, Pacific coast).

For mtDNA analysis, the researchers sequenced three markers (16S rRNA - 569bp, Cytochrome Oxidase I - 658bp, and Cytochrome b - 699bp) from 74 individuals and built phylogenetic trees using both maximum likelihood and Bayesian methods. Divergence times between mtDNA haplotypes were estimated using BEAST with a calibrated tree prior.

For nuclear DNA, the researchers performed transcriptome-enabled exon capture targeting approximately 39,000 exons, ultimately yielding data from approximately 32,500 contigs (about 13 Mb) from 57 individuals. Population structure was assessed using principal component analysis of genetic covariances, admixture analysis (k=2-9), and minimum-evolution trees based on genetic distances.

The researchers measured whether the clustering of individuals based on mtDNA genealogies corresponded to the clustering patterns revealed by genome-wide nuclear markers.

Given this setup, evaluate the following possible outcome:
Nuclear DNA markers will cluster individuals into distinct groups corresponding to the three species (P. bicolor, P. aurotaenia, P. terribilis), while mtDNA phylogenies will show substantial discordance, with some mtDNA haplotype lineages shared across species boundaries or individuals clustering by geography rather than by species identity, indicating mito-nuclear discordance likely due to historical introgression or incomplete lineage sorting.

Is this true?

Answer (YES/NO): NO